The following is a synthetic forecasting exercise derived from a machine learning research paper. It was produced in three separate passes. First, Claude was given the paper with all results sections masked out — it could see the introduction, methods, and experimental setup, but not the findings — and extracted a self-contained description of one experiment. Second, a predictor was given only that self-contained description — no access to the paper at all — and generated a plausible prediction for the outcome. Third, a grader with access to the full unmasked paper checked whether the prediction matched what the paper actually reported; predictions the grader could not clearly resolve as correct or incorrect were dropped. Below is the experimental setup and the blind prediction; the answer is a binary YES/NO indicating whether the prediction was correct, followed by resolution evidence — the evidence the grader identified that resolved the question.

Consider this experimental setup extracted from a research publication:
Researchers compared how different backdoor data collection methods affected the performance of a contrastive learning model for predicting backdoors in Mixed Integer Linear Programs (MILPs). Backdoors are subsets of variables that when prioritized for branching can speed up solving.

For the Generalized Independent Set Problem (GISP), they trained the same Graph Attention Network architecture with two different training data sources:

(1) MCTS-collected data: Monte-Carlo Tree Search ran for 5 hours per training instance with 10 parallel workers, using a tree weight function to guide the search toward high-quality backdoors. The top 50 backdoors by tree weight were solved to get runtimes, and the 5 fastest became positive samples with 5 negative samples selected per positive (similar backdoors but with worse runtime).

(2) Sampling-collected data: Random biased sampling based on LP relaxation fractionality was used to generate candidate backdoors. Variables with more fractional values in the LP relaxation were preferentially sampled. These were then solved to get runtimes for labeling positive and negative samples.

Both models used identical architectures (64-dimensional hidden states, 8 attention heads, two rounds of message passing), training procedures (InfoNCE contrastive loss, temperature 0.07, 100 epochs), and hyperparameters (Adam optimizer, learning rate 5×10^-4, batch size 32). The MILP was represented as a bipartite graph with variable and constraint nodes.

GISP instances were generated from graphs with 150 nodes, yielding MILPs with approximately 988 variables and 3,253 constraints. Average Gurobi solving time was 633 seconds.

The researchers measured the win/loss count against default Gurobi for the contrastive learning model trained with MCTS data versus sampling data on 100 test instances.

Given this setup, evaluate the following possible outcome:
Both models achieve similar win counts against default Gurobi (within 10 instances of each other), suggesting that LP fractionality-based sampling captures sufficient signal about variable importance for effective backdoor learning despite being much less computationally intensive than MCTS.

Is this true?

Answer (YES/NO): NO